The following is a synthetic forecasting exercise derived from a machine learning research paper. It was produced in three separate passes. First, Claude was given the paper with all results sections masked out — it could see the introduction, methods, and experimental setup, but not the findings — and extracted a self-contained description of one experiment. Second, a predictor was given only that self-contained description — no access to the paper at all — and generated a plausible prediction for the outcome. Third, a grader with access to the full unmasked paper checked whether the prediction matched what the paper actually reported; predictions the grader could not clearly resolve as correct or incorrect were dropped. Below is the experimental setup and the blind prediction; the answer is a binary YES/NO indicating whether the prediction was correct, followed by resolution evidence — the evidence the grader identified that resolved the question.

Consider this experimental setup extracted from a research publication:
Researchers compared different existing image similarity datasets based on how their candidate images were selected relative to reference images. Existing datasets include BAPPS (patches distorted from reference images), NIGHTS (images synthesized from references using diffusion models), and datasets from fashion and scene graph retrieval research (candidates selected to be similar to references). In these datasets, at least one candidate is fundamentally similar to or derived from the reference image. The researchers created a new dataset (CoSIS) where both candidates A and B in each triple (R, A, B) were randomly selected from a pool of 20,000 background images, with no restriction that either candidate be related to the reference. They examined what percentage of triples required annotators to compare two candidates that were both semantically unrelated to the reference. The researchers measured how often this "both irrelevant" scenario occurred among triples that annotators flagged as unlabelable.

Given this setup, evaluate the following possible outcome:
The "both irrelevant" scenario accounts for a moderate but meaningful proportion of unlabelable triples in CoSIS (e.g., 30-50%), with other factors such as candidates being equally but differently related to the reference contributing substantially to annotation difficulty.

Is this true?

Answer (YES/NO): NO